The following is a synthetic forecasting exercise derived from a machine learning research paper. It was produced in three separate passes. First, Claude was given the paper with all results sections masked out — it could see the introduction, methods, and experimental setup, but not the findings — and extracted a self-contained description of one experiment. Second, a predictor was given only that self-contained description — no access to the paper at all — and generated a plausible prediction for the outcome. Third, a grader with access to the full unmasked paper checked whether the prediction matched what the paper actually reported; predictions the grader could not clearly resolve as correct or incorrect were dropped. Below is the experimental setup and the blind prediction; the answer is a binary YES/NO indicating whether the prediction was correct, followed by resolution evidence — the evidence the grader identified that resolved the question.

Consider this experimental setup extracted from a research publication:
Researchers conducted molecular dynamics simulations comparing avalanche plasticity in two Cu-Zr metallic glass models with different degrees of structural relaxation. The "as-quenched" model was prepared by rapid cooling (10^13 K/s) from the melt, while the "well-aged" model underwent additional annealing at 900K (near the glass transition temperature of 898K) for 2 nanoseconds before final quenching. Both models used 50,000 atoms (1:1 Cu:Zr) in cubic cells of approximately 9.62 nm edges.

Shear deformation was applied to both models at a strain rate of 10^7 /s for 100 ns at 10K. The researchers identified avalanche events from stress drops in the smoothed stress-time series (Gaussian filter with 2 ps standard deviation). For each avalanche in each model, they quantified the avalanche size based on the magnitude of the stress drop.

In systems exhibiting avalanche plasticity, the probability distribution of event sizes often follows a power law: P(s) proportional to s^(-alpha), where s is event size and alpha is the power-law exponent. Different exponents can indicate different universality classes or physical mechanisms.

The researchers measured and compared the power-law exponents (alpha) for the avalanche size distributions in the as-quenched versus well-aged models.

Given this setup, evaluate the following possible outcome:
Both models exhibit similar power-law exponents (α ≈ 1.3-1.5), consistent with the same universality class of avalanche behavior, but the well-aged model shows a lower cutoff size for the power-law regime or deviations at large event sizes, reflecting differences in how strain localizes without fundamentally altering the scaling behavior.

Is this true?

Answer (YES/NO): NO